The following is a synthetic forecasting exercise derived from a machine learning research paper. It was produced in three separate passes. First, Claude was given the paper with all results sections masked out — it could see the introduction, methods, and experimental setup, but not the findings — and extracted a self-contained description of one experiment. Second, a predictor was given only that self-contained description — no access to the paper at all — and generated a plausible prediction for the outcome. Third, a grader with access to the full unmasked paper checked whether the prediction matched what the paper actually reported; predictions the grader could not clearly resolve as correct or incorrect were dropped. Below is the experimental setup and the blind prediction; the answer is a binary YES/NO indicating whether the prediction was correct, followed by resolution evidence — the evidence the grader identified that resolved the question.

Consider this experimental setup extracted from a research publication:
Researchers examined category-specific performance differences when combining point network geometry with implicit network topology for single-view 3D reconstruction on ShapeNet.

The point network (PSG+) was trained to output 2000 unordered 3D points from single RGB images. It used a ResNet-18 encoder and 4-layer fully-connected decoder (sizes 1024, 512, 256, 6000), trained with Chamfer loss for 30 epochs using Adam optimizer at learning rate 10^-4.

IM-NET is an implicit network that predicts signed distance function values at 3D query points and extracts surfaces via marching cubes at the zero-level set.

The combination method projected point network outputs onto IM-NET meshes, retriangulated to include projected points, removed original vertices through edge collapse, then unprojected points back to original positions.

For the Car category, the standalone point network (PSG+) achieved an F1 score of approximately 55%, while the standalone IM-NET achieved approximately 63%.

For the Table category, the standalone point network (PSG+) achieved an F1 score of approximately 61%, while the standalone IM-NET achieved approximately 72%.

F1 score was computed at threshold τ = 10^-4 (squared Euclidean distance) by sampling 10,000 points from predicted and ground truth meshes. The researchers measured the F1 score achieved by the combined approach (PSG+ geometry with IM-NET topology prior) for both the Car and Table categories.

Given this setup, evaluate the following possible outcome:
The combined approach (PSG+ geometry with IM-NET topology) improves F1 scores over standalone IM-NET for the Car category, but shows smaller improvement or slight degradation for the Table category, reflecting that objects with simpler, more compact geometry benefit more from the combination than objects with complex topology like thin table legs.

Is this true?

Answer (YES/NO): YES